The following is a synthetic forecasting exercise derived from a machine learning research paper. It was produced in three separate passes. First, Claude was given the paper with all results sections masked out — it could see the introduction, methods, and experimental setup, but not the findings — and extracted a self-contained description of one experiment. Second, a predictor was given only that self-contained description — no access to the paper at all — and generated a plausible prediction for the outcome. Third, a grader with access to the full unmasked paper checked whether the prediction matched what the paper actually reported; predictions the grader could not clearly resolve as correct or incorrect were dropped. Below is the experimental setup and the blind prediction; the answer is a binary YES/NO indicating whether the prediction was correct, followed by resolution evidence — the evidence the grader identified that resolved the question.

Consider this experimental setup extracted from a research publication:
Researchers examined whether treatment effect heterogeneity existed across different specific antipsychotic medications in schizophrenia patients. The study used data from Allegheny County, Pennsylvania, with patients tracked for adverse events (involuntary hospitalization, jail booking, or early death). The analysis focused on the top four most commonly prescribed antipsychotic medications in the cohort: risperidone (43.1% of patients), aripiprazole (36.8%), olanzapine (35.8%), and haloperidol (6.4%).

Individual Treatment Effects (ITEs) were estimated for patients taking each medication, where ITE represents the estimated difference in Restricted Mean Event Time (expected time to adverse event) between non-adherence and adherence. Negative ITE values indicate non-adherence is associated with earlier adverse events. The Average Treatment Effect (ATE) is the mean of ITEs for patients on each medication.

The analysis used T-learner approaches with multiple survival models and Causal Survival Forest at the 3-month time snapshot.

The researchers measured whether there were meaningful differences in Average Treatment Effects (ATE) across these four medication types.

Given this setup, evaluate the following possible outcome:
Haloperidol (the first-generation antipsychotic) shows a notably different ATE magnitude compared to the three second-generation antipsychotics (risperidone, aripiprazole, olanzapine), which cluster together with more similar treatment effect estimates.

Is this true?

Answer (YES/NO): NO